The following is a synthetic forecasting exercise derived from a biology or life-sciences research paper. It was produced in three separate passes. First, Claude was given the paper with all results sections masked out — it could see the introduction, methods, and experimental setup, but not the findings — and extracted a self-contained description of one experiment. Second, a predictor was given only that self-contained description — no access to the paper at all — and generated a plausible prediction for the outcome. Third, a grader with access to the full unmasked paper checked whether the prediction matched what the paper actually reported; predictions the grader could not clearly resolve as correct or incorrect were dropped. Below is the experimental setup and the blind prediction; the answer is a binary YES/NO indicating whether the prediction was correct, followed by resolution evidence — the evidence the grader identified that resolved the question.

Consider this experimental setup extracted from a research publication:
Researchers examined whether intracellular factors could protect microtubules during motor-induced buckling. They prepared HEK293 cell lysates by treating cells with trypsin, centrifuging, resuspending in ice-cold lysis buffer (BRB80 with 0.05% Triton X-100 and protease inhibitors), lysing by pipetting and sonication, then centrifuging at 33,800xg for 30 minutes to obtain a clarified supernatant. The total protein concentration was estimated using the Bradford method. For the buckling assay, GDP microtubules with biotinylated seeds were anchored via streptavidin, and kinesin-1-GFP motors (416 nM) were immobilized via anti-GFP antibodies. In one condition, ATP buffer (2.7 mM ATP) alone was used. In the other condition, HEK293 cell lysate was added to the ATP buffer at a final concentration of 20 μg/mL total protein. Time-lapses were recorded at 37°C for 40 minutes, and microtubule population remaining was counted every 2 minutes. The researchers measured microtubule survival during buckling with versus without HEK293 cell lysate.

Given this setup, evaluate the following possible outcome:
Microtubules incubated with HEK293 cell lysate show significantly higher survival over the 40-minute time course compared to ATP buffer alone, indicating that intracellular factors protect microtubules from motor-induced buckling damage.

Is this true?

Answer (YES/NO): YES